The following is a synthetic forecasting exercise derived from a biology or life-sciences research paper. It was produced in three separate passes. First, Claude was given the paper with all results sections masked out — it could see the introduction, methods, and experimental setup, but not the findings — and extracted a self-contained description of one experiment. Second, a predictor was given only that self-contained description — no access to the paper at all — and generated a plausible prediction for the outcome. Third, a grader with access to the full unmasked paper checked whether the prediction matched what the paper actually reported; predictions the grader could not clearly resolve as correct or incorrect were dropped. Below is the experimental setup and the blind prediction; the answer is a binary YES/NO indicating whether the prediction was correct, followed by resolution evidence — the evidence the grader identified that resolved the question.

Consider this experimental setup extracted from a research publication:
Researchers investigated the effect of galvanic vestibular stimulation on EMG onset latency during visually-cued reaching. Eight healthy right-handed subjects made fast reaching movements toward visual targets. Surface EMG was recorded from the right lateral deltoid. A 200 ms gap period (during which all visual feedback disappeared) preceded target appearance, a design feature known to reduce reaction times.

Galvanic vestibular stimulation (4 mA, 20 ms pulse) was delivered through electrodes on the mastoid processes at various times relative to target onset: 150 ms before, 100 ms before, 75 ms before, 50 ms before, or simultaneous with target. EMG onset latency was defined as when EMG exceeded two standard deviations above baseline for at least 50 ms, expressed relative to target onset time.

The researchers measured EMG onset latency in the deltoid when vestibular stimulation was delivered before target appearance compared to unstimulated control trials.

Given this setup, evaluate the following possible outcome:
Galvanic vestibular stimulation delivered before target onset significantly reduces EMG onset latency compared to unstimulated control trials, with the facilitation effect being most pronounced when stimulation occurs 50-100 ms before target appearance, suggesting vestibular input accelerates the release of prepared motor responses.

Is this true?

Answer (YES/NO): NO